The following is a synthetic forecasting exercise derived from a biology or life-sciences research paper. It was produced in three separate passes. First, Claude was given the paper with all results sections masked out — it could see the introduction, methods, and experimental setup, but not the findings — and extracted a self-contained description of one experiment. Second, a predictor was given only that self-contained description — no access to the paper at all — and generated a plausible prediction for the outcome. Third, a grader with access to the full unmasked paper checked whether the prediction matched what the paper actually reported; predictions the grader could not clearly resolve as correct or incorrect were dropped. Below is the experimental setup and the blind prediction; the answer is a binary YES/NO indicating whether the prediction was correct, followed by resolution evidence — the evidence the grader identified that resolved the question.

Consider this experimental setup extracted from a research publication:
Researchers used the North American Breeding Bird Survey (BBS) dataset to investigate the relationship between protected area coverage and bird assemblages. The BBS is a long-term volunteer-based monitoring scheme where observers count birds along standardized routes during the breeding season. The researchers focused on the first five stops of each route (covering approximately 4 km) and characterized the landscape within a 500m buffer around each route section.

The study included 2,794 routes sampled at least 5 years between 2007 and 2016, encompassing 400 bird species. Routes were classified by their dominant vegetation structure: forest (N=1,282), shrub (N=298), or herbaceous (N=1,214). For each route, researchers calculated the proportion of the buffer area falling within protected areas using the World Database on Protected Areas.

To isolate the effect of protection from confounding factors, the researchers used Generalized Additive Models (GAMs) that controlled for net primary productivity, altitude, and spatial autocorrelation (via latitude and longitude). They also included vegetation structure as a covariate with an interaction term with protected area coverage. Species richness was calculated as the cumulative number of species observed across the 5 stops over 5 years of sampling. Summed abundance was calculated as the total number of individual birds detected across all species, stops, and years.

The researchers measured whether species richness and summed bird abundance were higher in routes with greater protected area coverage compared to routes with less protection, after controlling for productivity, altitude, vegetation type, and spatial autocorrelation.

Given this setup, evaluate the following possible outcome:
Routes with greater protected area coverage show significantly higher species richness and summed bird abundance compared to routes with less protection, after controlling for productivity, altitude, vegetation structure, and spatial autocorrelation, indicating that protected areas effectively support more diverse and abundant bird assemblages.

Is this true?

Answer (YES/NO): NO